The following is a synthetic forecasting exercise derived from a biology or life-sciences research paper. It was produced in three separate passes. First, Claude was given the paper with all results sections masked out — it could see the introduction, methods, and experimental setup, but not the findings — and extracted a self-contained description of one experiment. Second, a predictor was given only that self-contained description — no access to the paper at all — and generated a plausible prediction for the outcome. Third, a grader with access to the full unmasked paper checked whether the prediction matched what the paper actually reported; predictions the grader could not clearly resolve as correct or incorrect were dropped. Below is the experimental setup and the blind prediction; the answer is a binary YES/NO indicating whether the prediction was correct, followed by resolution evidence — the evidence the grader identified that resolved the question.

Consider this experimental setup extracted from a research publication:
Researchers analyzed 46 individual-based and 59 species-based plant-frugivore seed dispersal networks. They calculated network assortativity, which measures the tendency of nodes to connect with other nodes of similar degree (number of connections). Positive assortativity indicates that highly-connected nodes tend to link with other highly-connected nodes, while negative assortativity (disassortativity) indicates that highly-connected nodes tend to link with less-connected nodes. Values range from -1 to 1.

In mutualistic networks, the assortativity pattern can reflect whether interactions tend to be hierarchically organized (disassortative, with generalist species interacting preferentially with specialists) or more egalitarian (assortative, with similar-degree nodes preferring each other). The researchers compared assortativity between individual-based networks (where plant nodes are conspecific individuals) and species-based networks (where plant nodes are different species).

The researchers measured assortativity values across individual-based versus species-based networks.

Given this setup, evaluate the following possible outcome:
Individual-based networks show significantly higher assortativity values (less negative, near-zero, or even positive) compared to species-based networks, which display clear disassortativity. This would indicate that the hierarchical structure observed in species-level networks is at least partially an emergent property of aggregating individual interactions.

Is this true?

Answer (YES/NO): NO